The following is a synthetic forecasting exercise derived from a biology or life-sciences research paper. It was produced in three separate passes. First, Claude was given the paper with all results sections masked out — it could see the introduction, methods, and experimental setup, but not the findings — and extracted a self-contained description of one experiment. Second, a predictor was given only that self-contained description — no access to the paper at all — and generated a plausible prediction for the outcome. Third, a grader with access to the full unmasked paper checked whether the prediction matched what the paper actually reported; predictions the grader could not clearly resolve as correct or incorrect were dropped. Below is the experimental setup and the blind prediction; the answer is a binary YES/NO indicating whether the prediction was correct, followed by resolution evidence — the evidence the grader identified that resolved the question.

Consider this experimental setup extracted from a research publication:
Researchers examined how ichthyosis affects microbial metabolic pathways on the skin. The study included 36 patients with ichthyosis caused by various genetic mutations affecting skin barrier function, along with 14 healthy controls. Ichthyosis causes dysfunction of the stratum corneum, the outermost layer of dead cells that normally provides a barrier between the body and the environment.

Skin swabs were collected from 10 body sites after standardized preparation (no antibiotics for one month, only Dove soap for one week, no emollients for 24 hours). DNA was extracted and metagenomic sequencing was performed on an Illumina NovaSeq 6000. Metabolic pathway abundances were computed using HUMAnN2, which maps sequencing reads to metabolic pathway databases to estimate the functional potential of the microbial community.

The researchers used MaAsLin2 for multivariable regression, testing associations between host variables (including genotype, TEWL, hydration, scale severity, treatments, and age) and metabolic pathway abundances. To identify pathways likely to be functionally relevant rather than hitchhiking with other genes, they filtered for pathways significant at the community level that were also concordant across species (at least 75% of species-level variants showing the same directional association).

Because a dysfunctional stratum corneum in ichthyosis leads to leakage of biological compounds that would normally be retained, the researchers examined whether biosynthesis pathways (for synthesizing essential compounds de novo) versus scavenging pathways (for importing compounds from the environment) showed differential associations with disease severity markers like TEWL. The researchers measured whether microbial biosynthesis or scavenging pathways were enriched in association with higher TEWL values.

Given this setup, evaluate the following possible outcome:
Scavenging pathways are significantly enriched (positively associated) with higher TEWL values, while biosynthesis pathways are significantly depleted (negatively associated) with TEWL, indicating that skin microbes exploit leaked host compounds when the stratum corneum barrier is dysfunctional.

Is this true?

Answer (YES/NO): NO